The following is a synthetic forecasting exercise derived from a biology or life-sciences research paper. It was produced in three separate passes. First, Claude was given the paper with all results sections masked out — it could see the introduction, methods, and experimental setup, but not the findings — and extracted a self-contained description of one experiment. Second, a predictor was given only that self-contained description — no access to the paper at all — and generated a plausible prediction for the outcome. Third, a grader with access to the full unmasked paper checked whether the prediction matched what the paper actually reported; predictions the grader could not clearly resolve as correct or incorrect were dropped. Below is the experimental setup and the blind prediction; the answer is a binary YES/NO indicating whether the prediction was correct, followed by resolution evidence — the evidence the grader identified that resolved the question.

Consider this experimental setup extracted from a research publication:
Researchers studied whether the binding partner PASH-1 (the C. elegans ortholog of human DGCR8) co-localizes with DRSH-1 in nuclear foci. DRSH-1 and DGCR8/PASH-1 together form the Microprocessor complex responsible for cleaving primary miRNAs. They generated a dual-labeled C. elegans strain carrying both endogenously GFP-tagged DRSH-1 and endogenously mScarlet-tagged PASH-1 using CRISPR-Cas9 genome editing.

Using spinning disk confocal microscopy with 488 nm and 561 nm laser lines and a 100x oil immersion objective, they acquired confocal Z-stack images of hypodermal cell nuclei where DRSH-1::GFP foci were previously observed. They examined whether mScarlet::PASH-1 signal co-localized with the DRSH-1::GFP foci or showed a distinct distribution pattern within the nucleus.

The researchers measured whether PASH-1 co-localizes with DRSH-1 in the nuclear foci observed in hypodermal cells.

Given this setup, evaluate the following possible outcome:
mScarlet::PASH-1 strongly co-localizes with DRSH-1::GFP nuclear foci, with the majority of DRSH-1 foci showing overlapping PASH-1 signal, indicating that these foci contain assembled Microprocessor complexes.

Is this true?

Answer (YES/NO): YES